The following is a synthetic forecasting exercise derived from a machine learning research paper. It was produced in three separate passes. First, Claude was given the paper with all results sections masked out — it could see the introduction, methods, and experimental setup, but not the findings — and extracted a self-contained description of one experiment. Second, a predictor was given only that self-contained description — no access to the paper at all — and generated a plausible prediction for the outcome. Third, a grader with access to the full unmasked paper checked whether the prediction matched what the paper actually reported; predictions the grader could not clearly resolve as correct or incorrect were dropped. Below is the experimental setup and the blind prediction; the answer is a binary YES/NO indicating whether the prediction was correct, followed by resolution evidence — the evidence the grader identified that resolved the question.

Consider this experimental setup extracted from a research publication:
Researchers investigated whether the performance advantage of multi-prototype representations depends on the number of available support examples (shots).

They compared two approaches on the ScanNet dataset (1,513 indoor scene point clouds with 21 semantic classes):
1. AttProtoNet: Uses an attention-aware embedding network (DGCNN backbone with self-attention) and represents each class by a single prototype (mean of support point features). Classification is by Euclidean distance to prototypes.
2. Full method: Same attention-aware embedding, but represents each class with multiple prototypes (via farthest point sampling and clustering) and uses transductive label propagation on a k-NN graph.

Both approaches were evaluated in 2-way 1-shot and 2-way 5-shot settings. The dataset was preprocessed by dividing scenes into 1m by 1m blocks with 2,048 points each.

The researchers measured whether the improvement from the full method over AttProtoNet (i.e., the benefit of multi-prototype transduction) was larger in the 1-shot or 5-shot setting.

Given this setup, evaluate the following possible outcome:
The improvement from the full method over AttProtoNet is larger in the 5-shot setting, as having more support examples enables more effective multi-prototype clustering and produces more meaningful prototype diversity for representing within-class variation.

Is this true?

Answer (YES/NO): NO